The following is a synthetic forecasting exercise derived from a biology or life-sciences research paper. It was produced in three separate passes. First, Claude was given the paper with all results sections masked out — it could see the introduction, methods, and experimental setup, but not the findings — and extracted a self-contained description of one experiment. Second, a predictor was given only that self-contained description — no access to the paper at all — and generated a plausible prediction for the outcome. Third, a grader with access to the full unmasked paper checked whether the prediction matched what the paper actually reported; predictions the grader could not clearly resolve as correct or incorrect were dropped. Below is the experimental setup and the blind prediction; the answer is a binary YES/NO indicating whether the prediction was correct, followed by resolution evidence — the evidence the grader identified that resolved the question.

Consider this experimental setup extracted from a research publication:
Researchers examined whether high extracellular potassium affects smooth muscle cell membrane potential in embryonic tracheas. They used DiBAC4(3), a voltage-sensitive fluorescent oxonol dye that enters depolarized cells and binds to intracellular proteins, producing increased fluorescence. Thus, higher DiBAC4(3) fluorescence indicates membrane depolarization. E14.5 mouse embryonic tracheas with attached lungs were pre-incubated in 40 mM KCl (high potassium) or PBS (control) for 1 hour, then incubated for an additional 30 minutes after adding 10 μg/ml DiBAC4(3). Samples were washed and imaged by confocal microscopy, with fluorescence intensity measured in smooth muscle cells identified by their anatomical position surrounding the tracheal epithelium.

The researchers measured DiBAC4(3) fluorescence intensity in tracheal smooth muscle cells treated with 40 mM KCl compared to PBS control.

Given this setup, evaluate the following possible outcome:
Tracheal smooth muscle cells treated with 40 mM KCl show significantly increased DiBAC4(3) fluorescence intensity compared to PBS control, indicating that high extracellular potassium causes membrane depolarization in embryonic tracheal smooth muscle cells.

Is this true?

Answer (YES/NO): YES